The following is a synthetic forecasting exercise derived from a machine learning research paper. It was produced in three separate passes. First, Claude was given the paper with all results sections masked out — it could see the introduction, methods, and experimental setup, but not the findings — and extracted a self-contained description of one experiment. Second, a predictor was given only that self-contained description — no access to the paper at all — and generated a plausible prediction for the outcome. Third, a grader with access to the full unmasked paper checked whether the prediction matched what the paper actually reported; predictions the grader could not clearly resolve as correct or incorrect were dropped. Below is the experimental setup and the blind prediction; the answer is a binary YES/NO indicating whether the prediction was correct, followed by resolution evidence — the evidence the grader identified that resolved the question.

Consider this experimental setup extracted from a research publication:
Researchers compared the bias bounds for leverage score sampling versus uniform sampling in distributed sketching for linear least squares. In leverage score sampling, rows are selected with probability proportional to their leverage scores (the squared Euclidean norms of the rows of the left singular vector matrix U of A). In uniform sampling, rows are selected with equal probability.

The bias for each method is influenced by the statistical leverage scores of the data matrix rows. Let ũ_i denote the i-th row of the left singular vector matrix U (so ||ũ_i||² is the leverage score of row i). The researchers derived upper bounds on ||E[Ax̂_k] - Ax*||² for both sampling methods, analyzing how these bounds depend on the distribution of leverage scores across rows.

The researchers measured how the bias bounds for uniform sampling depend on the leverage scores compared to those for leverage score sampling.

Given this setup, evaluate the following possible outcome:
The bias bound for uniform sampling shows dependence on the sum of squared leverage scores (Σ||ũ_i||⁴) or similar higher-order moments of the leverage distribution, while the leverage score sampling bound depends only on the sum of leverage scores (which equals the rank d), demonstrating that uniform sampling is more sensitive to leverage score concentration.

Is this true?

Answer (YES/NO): NO